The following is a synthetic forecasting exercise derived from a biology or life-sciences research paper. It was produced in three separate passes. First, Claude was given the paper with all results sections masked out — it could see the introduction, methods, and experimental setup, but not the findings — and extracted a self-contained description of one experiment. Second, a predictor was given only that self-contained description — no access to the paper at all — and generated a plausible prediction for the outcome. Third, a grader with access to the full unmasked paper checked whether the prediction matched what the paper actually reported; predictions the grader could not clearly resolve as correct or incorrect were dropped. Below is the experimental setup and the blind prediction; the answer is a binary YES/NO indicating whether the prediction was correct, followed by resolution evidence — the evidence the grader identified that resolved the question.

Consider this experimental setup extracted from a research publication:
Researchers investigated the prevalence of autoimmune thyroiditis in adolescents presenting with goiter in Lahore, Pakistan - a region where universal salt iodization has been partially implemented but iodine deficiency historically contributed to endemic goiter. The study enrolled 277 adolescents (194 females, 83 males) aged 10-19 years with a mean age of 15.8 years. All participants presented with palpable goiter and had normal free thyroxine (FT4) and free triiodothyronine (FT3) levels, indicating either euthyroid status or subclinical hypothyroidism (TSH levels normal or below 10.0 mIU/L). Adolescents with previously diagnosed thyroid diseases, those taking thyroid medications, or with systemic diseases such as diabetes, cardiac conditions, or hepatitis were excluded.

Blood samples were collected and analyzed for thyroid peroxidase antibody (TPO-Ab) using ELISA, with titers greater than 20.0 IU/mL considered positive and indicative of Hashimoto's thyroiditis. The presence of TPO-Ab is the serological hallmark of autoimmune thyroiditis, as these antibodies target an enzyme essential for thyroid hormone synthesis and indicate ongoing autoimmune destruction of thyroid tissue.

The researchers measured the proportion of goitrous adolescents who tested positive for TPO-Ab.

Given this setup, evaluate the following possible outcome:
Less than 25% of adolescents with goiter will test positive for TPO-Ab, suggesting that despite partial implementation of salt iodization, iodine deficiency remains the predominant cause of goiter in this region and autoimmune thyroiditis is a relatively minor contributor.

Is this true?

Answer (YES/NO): NO